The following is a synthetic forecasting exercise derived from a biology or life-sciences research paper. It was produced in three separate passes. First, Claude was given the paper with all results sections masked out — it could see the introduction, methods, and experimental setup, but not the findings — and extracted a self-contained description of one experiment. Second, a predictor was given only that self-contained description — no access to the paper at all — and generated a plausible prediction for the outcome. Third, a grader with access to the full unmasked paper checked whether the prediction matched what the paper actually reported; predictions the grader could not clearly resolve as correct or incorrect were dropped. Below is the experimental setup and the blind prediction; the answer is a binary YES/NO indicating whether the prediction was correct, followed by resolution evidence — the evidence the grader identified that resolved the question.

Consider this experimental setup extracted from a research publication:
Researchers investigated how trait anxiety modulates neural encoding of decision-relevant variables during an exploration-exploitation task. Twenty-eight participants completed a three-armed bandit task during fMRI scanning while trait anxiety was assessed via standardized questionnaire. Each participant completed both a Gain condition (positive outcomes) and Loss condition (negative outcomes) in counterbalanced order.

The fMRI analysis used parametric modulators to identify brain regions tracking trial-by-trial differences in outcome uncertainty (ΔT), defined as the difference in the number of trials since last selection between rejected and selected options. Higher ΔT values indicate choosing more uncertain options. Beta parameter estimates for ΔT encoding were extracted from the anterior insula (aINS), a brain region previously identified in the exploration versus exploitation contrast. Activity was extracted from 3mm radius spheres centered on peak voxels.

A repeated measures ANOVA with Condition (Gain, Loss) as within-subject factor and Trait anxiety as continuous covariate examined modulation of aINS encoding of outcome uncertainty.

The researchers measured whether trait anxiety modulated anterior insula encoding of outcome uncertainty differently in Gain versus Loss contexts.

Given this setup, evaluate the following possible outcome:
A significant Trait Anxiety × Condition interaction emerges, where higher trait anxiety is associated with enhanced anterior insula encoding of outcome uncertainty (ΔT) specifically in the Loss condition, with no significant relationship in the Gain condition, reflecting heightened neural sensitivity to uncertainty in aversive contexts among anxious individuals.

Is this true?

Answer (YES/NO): NO